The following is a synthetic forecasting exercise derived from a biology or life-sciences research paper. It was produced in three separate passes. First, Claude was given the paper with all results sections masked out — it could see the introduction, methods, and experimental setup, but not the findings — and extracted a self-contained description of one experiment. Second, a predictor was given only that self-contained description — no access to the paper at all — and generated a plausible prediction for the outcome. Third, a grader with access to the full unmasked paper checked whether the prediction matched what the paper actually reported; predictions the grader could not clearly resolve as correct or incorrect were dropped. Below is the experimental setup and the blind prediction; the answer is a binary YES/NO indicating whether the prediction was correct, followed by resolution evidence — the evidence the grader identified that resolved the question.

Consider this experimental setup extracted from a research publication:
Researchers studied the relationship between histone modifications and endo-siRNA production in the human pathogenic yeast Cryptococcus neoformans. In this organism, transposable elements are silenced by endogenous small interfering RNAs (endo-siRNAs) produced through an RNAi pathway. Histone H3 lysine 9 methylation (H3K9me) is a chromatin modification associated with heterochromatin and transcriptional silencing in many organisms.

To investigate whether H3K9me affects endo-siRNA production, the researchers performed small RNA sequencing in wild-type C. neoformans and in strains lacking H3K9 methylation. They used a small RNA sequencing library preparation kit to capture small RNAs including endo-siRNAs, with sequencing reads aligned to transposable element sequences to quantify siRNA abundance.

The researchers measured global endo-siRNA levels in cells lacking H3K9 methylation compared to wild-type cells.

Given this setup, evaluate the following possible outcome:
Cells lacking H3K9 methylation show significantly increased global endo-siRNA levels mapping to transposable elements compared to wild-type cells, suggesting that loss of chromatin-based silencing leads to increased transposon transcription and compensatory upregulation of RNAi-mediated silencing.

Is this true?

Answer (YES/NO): YES